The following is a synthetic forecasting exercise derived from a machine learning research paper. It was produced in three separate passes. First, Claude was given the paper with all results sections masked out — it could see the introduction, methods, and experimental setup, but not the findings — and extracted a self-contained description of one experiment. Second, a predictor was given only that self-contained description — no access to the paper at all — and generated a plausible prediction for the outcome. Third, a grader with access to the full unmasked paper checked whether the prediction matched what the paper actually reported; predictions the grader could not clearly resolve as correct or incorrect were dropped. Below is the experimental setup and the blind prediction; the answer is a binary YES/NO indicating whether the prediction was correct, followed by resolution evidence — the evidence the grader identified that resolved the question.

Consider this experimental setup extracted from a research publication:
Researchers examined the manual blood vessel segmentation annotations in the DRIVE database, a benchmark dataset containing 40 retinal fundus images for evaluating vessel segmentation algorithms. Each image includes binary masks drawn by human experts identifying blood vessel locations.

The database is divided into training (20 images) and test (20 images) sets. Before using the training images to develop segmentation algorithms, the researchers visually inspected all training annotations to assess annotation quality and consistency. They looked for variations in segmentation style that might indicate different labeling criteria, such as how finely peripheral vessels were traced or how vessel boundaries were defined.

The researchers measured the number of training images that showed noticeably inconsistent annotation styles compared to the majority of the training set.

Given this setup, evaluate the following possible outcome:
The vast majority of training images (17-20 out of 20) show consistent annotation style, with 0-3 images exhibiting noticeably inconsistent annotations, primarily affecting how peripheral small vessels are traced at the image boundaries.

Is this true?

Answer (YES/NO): NO